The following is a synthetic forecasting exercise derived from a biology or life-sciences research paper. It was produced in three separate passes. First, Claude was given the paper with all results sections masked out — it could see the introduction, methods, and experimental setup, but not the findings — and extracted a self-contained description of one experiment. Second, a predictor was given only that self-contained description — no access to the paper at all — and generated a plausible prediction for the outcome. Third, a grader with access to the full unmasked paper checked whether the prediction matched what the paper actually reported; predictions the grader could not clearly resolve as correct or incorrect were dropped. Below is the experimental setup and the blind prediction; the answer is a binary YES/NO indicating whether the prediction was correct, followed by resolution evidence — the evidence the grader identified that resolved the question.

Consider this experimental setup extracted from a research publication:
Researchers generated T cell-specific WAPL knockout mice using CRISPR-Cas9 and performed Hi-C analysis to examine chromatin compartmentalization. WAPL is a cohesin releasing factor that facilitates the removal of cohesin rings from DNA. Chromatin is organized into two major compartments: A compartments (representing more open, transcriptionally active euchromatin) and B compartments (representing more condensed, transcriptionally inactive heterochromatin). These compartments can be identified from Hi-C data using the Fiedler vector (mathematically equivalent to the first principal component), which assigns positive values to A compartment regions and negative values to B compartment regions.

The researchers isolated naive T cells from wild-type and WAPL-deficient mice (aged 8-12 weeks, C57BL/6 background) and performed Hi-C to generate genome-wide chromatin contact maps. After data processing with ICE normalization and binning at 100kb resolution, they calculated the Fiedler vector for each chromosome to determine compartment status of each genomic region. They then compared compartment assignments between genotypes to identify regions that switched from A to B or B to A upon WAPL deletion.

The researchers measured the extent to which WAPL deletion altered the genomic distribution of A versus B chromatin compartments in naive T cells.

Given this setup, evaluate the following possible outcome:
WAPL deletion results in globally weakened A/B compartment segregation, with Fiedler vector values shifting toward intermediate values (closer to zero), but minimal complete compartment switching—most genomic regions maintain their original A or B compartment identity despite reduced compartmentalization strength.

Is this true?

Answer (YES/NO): NO